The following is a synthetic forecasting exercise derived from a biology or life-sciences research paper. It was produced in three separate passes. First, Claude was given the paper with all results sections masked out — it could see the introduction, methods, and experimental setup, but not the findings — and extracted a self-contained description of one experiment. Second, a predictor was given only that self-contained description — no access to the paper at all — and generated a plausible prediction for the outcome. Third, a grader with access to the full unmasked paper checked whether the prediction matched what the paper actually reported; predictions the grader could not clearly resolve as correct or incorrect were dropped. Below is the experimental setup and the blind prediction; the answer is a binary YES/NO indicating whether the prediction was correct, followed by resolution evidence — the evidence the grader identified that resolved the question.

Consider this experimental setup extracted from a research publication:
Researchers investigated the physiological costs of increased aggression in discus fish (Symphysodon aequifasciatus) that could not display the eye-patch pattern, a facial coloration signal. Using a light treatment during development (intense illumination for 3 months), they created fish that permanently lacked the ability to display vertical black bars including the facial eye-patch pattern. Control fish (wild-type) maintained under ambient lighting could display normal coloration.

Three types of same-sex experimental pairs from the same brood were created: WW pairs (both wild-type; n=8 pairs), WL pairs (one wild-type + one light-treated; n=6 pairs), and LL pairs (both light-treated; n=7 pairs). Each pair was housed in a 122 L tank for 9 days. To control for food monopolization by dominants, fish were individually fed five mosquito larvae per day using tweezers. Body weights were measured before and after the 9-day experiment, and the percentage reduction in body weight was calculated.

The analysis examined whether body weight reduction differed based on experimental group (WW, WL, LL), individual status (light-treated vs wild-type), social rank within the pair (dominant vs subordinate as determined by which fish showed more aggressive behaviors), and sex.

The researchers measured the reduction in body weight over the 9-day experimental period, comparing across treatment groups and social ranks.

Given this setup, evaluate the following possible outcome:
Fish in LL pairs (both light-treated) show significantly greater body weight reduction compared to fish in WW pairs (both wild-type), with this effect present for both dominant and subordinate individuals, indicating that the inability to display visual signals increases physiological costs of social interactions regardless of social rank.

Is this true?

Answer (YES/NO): YES